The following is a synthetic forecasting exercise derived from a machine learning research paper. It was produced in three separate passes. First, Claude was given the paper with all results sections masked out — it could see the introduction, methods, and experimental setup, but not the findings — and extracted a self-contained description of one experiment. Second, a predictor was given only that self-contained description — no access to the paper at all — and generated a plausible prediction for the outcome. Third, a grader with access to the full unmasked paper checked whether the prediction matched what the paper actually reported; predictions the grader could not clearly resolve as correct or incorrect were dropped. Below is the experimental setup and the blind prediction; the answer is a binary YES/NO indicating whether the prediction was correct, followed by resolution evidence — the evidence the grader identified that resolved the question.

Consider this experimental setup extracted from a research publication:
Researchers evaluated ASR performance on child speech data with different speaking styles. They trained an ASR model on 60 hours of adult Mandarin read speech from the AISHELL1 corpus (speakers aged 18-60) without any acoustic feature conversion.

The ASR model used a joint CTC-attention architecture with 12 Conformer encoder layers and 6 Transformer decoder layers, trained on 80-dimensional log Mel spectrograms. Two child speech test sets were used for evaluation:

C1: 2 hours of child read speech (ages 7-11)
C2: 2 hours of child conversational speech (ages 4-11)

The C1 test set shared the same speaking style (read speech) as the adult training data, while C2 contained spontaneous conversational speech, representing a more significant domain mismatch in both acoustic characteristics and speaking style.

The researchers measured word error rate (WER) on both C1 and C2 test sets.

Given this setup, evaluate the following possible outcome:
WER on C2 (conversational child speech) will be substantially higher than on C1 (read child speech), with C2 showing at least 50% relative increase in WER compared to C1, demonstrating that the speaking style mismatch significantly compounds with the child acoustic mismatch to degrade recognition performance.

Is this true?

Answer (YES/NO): YES